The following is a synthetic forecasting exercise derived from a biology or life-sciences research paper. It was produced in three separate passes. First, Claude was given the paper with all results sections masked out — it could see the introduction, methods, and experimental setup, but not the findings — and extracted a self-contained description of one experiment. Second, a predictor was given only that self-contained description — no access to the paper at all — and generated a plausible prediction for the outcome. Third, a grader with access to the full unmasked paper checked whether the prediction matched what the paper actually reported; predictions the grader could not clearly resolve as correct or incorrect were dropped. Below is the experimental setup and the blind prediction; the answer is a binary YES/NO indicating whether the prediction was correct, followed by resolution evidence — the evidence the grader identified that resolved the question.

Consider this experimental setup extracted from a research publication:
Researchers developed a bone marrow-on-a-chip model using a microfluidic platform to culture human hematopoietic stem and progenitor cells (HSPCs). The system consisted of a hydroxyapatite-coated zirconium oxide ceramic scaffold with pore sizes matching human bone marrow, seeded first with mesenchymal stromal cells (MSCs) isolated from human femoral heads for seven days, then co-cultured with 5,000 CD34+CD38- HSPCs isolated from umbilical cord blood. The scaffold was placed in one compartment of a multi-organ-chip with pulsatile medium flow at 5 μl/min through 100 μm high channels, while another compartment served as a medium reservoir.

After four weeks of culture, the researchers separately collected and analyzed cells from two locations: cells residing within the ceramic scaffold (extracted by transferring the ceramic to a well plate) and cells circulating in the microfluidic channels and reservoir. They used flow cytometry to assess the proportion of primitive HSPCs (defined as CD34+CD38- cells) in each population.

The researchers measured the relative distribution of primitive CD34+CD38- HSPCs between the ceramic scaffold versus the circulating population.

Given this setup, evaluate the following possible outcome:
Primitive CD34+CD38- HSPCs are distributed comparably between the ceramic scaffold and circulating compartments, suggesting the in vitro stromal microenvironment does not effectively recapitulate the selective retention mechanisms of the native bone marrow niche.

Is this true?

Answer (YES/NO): NO